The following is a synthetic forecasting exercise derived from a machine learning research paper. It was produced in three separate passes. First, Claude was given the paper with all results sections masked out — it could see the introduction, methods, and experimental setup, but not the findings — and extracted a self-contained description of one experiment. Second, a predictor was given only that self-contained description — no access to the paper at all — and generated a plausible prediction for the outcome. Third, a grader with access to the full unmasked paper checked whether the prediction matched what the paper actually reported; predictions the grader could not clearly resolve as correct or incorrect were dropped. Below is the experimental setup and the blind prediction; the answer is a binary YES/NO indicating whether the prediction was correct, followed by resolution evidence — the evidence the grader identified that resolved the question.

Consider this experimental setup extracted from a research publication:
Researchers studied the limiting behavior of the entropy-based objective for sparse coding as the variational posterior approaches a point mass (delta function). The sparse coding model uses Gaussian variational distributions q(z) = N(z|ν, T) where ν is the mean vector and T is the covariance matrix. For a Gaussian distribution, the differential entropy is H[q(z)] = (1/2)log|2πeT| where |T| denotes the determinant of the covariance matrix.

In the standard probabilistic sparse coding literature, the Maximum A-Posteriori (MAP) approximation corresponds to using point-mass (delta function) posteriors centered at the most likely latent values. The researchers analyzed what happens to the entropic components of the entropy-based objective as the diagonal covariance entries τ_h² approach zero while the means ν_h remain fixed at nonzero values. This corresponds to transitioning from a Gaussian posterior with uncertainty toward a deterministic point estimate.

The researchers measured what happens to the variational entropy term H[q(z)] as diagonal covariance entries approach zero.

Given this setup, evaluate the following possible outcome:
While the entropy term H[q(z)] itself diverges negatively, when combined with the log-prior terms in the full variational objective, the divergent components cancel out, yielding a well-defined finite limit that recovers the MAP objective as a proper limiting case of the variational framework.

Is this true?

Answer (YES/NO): NO